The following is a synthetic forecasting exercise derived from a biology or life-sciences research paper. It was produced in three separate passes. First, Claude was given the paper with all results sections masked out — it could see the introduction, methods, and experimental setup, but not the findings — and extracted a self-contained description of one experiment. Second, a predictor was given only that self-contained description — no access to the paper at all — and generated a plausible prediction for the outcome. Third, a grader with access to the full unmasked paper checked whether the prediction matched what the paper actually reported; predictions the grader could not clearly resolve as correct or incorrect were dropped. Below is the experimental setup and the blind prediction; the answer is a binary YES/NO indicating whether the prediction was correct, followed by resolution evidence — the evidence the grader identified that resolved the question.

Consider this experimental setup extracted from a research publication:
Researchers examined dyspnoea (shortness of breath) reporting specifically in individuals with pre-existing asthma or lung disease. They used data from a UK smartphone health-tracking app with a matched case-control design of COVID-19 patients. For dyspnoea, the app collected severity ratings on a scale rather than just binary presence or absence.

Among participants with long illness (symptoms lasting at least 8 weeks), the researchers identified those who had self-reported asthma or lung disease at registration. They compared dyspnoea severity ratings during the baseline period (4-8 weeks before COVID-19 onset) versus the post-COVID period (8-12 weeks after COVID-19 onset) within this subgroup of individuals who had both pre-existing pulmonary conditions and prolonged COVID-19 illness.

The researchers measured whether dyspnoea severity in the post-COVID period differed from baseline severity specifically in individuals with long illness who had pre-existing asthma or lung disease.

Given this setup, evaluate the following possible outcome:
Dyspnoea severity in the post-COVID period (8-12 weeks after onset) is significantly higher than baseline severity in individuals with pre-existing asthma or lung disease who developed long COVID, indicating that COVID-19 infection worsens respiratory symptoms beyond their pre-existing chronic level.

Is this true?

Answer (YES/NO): NO